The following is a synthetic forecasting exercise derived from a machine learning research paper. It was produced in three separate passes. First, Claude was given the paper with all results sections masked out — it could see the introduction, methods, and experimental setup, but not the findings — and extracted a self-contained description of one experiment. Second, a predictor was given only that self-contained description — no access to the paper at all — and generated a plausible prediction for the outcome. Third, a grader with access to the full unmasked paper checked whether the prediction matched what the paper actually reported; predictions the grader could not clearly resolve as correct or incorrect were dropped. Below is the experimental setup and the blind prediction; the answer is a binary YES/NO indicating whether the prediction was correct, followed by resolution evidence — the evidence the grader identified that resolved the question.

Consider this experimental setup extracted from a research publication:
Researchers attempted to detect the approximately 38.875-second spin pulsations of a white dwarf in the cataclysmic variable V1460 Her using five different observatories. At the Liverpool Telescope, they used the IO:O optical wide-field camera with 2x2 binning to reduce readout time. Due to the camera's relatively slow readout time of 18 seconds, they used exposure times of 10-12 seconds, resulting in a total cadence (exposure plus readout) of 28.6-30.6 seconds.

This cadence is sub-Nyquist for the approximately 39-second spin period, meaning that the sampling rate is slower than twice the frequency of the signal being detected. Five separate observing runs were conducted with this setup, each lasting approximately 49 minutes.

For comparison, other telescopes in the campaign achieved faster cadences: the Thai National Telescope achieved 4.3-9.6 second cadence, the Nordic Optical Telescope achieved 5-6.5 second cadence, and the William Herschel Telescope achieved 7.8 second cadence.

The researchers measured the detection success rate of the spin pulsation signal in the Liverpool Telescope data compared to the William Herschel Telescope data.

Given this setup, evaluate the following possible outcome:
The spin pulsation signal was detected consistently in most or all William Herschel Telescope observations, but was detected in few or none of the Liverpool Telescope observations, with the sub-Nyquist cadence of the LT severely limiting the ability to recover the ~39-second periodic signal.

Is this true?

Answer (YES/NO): YES